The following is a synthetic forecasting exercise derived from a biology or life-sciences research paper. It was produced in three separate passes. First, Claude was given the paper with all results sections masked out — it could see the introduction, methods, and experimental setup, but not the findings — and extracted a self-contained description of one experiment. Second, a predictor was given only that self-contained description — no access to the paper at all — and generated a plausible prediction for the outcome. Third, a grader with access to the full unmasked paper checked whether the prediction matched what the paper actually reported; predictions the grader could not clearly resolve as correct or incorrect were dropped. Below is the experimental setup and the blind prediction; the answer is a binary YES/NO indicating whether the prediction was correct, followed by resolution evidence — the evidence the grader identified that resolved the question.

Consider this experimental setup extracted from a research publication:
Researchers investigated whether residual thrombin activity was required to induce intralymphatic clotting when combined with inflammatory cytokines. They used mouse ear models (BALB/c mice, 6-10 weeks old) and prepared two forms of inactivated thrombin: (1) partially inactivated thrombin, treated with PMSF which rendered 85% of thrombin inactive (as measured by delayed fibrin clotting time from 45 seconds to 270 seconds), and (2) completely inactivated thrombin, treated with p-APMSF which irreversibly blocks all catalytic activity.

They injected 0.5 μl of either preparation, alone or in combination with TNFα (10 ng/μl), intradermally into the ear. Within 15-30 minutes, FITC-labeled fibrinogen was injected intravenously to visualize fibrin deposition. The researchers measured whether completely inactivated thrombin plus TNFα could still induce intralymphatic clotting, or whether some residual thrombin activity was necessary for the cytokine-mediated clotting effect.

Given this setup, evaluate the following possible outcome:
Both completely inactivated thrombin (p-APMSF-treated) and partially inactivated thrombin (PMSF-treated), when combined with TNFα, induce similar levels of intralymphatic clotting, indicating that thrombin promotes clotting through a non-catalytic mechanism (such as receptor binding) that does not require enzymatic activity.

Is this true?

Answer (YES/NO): NO